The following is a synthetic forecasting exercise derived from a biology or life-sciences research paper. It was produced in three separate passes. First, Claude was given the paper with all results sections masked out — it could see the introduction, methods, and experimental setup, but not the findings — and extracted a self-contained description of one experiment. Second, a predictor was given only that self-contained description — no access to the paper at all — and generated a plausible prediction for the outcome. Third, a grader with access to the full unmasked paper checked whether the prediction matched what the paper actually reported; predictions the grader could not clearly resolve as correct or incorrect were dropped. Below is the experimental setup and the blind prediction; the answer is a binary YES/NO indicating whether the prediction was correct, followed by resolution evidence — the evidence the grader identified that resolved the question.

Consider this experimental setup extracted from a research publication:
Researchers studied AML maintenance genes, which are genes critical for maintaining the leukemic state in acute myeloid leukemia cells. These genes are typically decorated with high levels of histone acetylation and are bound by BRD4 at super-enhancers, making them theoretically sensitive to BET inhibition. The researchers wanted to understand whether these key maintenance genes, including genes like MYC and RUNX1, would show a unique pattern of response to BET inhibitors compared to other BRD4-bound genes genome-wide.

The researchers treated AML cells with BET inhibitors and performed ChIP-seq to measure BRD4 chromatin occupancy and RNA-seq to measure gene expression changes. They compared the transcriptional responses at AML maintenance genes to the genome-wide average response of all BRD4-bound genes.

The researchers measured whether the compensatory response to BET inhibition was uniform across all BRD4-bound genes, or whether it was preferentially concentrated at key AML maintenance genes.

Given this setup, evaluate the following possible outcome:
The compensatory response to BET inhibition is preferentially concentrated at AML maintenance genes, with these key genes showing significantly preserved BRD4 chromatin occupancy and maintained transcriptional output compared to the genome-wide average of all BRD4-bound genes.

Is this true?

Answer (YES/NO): NO